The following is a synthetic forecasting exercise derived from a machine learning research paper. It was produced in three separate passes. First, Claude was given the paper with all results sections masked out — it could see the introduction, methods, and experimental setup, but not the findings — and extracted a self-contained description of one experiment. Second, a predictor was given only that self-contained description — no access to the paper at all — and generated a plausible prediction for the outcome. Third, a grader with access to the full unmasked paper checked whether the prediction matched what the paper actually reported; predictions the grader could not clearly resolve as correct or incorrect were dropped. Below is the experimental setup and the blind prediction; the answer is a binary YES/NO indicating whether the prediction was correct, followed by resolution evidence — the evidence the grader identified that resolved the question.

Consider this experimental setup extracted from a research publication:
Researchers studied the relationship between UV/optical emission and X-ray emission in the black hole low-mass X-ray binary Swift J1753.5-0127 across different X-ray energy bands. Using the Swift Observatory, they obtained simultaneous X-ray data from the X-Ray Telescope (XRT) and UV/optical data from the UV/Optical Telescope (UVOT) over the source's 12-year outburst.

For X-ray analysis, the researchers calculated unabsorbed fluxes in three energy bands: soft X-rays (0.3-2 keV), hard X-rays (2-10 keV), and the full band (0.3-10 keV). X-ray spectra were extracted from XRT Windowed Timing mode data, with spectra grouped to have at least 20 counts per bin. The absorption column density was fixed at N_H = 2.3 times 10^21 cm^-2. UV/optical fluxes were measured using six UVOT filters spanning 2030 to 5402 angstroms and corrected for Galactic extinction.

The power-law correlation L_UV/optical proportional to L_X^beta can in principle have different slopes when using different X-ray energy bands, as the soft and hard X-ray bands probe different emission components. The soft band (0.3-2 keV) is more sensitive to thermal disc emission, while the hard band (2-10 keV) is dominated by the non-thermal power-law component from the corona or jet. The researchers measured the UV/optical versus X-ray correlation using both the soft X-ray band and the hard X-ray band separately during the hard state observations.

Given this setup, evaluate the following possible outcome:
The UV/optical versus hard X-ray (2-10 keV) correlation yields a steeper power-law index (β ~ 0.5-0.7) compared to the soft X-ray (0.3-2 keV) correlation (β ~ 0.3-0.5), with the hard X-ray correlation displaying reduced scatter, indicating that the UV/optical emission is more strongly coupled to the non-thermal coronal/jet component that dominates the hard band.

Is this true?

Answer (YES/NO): NO